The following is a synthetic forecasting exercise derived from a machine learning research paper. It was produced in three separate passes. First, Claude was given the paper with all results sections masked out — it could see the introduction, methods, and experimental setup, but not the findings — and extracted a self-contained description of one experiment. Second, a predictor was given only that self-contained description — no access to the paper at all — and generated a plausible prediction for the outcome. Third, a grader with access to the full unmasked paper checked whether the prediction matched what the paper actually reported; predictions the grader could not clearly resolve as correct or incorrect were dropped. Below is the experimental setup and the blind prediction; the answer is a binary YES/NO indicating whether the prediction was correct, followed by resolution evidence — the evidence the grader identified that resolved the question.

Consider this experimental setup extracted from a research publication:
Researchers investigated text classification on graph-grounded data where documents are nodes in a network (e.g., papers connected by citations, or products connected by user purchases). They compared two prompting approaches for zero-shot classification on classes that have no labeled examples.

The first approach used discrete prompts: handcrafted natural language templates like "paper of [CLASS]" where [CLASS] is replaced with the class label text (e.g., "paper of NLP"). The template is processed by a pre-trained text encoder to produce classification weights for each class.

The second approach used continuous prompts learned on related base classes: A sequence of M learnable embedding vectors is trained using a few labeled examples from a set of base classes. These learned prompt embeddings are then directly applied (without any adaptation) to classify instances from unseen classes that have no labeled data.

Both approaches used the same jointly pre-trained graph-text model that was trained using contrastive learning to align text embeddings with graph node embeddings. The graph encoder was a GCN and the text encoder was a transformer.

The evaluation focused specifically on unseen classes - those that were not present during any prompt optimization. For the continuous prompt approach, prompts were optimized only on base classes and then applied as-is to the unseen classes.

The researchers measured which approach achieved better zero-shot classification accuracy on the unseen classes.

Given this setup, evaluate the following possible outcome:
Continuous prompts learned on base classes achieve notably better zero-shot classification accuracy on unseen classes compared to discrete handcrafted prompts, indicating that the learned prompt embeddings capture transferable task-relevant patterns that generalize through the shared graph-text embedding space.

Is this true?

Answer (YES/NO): NO